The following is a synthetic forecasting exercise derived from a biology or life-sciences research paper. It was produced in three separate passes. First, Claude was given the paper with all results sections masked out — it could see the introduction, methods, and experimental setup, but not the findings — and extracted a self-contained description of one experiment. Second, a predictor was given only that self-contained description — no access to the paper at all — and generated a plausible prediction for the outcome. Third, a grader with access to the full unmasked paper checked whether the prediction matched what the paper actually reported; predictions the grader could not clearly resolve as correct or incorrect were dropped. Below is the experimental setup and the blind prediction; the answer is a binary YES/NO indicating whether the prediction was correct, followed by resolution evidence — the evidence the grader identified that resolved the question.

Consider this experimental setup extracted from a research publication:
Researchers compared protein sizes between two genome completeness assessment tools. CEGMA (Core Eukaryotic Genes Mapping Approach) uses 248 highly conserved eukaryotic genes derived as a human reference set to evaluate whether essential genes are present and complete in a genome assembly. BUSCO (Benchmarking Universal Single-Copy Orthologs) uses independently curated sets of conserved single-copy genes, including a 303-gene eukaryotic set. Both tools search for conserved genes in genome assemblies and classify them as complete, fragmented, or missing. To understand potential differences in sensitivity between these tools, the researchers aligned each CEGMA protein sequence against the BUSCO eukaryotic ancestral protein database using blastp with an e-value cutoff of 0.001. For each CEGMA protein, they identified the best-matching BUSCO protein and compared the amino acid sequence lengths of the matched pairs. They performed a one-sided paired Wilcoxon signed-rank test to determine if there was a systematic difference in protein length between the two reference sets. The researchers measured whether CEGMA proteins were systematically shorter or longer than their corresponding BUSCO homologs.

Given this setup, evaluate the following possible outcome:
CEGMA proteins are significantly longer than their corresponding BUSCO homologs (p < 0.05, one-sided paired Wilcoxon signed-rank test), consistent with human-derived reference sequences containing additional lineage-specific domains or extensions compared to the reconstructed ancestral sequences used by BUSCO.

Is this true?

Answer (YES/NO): NO